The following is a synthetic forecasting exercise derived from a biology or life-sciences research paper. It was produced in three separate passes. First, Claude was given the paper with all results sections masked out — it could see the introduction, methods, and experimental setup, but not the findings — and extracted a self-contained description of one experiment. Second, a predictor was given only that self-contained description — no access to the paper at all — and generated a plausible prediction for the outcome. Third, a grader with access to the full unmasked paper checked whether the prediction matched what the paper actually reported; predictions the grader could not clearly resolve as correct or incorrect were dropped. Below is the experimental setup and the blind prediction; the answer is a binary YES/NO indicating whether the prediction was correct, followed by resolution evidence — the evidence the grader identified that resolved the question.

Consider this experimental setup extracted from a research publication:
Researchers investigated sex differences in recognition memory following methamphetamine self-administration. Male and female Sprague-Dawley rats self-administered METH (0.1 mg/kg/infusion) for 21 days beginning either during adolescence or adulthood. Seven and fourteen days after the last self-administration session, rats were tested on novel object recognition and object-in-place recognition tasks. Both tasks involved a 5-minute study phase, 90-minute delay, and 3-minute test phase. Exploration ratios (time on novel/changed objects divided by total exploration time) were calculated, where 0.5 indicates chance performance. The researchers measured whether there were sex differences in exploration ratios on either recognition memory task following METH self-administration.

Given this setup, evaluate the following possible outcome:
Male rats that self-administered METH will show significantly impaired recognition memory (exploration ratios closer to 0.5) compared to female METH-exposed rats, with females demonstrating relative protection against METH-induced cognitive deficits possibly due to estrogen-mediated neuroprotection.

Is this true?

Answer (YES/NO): NO